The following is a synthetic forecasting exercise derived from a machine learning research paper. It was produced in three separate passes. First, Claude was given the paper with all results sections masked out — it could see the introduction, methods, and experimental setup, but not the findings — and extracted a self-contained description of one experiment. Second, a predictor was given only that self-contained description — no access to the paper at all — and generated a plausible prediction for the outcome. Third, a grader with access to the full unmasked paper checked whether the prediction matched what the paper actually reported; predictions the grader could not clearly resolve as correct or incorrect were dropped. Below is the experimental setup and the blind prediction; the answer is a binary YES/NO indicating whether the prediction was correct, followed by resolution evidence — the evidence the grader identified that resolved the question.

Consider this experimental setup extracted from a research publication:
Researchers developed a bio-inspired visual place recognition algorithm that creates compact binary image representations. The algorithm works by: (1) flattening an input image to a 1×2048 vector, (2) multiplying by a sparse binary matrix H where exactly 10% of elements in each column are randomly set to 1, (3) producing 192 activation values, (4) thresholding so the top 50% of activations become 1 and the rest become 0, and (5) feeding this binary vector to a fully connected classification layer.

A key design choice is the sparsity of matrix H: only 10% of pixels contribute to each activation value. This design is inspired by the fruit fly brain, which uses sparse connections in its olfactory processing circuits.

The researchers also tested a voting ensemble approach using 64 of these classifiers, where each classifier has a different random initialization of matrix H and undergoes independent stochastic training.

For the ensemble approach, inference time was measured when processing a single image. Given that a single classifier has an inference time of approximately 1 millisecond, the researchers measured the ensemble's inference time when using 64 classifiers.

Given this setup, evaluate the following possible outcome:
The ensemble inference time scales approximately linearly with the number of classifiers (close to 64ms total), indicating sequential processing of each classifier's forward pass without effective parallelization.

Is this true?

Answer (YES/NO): NO